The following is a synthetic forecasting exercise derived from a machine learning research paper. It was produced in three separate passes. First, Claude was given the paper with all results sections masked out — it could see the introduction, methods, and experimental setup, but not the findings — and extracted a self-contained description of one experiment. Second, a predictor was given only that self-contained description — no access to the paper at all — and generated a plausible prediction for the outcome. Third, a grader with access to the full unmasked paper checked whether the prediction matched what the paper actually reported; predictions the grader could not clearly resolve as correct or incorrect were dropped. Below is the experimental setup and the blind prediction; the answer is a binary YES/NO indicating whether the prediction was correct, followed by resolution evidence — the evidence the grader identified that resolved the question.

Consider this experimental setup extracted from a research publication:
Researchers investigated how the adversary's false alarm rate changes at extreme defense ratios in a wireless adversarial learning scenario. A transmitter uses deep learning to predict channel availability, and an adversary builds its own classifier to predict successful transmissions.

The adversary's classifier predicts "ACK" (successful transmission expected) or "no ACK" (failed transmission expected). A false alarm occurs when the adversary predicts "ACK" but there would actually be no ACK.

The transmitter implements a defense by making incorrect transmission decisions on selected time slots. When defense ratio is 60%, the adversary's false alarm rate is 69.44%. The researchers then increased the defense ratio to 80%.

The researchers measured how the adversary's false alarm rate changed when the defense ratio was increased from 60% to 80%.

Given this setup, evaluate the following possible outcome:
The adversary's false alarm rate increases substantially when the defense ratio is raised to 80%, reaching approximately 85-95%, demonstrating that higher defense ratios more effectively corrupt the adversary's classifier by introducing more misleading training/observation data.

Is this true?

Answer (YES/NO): YES